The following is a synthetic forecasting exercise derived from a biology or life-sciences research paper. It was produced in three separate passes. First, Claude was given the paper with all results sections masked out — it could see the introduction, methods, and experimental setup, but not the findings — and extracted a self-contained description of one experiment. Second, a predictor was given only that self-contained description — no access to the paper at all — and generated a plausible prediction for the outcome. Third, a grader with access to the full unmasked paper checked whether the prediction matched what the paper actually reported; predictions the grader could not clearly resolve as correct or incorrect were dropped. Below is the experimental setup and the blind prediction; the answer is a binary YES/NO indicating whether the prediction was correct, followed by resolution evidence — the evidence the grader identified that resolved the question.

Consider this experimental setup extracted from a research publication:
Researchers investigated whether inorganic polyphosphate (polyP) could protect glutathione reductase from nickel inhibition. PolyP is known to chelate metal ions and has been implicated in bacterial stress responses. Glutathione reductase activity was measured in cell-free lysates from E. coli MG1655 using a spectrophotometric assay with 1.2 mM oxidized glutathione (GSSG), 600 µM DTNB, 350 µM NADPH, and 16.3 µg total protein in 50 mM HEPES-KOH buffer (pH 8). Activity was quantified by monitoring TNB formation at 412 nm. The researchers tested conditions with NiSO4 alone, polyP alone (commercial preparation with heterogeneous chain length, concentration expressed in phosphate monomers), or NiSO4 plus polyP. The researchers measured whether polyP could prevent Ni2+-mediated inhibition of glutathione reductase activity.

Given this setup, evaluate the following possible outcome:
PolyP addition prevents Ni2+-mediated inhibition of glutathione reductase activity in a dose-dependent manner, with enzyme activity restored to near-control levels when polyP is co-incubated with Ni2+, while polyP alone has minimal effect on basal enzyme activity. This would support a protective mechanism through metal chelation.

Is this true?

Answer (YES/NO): NO